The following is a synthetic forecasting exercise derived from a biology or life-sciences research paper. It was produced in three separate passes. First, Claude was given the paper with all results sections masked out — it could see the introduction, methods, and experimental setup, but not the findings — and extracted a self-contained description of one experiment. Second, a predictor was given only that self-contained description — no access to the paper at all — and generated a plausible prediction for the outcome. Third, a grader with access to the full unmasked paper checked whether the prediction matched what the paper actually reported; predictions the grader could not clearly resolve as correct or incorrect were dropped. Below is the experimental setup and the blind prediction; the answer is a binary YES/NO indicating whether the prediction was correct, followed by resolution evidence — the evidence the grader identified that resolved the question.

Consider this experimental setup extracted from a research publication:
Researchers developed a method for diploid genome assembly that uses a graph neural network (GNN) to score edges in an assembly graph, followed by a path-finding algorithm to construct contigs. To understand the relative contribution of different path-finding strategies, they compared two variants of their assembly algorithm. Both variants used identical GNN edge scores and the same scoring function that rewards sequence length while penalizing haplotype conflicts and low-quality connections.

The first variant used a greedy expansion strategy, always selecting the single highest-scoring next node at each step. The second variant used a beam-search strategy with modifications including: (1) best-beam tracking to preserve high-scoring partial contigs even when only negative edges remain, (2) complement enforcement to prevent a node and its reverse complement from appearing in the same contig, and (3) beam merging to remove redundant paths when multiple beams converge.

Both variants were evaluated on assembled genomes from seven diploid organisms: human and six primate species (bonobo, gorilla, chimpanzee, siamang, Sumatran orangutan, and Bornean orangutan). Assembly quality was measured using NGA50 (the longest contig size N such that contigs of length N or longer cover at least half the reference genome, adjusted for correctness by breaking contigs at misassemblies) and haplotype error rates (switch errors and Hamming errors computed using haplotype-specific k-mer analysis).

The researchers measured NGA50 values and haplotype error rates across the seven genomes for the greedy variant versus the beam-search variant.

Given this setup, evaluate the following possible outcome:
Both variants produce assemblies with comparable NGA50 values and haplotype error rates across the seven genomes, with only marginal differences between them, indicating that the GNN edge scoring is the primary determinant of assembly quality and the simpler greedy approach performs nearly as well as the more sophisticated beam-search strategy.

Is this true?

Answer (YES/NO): NO